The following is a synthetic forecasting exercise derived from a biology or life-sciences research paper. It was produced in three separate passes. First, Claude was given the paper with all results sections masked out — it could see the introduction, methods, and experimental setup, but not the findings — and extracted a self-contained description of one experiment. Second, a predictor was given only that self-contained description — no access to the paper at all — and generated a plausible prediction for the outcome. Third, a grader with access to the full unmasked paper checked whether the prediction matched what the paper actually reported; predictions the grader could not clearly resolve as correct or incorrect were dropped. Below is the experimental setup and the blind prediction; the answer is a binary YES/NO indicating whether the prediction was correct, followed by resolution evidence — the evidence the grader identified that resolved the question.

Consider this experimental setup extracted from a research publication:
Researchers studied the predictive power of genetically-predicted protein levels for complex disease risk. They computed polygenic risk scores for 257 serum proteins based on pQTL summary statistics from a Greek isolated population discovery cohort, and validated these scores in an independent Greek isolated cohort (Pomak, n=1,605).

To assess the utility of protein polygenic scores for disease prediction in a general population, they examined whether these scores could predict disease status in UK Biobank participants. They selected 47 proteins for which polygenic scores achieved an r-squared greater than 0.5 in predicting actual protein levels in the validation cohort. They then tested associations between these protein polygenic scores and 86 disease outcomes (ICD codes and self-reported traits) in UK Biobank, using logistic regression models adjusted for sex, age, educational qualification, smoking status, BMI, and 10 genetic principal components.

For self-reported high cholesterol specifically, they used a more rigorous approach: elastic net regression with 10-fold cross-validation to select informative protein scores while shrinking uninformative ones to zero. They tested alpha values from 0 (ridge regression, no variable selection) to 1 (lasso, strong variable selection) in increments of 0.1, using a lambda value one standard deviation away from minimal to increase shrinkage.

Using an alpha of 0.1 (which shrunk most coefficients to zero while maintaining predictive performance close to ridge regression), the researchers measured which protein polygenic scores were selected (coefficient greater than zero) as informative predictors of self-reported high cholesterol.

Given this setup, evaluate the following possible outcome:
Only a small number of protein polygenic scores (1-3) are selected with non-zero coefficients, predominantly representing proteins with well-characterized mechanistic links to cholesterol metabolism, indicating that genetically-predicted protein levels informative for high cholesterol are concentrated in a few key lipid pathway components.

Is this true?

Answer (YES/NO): NO